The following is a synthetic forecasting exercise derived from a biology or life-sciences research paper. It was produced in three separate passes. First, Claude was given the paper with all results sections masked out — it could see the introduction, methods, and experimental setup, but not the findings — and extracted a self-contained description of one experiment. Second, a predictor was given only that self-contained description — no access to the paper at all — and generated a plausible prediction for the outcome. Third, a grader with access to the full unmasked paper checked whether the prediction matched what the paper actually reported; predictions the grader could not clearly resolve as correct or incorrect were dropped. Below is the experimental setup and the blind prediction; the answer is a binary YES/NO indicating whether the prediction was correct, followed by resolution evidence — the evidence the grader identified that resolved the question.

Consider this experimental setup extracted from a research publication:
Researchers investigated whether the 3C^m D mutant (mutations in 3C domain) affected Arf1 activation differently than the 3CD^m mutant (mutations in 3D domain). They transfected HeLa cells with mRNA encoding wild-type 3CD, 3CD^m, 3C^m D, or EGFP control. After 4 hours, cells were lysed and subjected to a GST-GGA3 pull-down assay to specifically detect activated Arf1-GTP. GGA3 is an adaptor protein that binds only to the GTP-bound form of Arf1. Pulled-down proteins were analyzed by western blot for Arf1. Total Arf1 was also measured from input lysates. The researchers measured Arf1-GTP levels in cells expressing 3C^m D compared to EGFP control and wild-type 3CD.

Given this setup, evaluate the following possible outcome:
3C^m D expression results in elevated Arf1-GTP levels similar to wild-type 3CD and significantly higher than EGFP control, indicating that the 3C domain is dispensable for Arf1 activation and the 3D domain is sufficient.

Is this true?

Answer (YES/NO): YES